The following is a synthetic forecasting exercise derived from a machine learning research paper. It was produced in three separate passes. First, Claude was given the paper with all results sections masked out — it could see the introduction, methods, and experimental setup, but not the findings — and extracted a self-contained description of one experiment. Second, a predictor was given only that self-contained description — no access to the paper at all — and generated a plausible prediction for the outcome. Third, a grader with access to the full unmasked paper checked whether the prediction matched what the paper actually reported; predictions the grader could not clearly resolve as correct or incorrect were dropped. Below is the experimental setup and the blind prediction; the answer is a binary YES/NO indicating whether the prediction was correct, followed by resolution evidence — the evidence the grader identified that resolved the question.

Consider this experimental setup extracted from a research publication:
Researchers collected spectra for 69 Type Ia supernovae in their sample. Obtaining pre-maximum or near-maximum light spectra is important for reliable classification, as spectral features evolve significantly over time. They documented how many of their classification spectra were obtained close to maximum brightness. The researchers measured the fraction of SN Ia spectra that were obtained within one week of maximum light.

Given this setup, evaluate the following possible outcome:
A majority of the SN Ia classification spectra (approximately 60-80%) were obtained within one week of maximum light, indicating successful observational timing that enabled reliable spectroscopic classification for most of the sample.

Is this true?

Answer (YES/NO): YES